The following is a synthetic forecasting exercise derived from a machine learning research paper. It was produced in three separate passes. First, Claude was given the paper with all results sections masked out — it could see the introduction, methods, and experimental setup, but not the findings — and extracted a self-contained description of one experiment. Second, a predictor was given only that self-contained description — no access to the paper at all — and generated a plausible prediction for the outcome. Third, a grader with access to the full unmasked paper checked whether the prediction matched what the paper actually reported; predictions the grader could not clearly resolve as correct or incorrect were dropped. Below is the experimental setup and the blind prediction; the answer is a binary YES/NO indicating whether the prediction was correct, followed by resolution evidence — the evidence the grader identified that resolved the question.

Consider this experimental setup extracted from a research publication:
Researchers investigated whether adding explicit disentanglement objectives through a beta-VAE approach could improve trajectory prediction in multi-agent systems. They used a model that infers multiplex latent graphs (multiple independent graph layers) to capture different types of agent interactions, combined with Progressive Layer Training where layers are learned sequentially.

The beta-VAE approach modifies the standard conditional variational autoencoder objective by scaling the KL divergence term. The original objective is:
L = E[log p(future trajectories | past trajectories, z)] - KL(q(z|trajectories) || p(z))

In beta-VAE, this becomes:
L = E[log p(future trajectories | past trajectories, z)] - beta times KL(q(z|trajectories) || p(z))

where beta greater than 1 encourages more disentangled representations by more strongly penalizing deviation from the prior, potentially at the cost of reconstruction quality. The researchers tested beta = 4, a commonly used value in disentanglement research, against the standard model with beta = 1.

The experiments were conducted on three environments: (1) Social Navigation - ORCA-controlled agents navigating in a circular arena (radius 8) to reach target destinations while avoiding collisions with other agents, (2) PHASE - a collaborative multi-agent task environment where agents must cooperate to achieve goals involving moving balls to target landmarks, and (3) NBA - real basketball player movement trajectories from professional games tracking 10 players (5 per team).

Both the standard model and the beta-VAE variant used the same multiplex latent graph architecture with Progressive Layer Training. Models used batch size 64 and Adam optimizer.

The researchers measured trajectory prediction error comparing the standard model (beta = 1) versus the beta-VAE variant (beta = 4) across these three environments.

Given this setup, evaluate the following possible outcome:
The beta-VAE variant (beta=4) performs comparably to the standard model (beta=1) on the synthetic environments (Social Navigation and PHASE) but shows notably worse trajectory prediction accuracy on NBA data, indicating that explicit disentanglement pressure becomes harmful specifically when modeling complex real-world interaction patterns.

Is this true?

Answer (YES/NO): NO